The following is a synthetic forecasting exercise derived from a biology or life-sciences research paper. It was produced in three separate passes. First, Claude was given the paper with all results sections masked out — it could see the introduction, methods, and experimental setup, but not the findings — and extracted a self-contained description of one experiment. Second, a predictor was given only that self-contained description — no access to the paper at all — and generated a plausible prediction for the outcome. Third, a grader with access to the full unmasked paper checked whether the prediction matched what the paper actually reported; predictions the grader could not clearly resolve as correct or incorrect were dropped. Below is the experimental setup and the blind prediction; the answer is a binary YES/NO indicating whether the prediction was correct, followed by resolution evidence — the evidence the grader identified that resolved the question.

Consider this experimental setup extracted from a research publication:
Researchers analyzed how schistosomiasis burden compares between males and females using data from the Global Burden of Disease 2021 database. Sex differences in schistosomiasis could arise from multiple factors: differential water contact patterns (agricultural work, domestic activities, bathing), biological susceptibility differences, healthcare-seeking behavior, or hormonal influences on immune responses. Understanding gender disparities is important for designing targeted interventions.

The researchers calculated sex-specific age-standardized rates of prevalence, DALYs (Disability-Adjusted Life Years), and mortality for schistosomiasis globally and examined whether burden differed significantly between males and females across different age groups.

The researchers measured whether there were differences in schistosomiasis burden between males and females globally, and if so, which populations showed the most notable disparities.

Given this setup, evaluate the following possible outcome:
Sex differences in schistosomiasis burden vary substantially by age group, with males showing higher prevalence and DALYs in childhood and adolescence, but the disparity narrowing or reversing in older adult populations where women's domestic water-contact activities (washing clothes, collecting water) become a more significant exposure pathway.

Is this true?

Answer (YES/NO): NO